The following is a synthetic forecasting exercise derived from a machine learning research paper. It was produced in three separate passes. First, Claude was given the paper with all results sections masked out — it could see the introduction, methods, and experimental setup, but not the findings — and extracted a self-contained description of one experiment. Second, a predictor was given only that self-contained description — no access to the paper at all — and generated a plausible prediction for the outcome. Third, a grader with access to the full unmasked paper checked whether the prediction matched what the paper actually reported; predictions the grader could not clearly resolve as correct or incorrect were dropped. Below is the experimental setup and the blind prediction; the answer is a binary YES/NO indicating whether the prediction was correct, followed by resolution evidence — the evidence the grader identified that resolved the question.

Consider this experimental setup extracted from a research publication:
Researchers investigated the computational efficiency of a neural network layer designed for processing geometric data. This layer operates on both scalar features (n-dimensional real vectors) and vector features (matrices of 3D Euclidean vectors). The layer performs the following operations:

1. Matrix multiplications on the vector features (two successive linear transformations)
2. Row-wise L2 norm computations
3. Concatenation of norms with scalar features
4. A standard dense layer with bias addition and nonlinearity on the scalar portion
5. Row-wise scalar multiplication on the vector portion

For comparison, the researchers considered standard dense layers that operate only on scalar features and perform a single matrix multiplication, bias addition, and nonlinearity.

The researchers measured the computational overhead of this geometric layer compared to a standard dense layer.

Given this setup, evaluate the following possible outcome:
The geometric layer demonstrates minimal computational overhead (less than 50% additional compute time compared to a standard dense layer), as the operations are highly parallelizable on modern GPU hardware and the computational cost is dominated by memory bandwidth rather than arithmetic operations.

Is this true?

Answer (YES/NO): NO